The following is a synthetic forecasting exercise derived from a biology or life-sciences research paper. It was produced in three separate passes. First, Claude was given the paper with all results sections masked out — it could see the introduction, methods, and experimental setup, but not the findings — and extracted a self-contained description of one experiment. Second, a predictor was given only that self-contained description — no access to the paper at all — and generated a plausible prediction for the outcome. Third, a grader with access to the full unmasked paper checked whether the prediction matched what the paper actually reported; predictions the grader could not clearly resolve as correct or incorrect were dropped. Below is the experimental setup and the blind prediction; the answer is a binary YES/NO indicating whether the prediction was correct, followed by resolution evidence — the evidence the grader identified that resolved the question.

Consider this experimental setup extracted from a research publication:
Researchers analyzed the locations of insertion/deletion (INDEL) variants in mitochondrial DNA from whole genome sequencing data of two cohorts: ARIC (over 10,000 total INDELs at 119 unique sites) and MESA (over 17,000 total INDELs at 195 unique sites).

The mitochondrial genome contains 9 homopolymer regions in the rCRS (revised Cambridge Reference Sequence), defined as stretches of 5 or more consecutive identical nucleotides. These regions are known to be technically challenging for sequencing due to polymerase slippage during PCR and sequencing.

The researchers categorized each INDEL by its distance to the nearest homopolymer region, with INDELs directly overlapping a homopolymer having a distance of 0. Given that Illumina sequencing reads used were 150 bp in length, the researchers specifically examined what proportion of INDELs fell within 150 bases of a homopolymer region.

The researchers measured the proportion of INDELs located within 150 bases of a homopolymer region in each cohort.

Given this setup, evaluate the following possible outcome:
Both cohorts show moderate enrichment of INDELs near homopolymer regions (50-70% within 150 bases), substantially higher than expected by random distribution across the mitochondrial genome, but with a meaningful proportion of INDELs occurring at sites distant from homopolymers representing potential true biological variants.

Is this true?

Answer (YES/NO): NO